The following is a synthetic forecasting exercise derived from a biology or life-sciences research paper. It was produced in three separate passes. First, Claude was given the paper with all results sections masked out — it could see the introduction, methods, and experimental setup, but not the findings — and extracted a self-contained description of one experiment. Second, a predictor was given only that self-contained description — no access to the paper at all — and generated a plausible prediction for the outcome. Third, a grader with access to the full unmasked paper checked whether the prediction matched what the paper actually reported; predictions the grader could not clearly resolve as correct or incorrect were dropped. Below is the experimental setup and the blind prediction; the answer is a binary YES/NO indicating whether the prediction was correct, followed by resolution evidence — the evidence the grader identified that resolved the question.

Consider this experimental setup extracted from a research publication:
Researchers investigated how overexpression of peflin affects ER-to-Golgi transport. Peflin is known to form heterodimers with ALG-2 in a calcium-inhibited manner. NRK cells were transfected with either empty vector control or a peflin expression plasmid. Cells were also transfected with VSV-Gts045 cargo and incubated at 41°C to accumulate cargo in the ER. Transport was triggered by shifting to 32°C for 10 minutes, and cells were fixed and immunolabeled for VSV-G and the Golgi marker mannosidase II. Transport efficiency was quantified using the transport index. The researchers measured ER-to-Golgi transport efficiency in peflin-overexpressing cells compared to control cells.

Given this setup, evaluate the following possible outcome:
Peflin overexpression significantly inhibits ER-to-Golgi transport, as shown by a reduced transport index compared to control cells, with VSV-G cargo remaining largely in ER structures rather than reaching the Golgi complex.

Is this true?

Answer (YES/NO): NO